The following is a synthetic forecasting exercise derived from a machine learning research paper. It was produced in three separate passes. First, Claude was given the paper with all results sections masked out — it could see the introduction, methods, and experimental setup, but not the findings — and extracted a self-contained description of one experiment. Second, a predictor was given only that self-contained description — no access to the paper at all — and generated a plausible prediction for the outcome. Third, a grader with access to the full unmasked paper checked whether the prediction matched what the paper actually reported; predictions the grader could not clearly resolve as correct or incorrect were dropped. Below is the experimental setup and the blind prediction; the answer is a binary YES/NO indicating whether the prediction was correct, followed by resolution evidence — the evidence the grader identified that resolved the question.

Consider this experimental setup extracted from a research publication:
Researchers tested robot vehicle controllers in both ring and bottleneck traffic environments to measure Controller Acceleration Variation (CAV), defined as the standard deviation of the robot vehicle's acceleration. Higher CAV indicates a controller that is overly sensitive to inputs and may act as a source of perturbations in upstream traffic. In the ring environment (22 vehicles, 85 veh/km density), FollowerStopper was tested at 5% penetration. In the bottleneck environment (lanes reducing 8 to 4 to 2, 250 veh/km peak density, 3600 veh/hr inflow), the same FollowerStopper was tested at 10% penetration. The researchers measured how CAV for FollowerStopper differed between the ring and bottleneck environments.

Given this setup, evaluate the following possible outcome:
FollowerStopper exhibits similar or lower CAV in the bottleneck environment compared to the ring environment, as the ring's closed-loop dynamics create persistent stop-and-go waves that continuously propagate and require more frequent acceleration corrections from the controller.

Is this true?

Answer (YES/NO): NO